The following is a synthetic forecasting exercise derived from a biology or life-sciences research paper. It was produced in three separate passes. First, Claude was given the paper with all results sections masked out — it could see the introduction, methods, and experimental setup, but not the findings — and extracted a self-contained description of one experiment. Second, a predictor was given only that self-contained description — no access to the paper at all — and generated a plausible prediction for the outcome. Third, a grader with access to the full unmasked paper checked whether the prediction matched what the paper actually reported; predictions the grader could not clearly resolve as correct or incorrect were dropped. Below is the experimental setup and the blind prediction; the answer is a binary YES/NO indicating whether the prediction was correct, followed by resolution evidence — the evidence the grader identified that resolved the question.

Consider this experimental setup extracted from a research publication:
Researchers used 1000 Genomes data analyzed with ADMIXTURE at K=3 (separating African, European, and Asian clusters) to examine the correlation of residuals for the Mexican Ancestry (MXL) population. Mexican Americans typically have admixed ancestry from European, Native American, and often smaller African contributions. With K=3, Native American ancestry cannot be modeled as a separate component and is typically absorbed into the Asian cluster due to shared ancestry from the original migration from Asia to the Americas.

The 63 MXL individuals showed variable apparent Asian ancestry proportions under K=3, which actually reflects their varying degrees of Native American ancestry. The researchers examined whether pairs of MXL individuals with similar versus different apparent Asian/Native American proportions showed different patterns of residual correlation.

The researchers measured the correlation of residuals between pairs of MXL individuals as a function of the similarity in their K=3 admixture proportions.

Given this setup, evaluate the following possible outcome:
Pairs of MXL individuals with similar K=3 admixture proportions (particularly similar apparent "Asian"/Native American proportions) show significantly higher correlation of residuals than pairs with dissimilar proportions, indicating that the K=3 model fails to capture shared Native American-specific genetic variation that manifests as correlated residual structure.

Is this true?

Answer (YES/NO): YES